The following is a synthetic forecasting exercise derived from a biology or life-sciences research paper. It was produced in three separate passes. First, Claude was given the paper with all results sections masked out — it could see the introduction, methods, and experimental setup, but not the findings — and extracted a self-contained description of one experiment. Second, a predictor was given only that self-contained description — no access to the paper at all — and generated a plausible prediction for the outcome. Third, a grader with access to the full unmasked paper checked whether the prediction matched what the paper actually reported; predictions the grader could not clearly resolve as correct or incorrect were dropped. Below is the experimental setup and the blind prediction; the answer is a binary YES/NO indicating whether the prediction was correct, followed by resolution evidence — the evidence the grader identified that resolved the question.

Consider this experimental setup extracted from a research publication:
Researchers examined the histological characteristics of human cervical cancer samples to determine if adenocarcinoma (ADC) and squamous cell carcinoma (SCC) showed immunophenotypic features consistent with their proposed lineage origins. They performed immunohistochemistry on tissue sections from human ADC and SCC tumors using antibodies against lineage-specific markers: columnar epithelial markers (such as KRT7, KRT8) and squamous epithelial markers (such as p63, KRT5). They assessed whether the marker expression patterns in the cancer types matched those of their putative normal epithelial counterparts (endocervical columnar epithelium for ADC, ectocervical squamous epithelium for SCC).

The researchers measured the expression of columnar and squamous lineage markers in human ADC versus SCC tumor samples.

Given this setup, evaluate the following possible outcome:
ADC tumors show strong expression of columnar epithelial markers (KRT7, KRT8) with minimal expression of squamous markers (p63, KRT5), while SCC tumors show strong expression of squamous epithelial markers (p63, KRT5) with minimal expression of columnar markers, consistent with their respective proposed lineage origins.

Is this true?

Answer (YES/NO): YES